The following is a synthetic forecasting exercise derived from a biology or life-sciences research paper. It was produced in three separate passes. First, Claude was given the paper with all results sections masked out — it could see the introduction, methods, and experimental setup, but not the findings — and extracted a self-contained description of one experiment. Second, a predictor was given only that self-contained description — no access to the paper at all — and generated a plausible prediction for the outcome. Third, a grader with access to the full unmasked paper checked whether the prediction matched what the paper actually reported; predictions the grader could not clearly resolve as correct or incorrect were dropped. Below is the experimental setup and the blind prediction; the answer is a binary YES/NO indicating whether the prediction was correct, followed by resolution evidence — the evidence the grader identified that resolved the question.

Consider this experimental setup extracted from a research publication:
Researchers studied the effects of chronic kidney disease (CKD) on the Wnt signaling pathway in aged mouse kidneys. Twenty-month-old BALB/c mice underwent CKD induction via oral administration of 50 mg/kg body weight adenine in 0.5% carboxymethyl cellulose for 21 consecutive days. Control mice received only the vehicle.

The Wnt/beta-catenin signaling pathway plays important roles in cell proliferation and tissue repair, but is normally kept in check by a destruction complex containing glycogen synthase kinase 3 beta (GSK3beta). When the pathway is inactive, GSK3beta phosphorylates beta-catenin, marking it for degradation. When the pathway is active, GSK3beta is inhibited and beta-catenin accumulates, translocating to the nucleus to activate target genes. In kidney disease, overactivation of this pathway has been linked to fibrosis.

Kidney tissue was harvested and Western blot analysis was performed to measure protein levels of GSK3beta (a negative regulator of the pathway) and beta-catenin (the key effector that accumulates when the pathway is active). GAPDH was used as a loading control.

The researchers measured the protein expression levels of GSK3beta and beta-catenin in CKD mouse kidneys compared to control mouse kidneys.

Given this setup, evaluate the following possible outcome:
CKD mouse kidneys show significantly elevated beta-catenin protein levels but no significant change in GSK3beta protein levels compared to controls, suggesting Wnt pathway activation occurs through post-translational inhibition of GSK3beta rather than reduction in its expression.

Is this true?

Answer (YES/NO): NO